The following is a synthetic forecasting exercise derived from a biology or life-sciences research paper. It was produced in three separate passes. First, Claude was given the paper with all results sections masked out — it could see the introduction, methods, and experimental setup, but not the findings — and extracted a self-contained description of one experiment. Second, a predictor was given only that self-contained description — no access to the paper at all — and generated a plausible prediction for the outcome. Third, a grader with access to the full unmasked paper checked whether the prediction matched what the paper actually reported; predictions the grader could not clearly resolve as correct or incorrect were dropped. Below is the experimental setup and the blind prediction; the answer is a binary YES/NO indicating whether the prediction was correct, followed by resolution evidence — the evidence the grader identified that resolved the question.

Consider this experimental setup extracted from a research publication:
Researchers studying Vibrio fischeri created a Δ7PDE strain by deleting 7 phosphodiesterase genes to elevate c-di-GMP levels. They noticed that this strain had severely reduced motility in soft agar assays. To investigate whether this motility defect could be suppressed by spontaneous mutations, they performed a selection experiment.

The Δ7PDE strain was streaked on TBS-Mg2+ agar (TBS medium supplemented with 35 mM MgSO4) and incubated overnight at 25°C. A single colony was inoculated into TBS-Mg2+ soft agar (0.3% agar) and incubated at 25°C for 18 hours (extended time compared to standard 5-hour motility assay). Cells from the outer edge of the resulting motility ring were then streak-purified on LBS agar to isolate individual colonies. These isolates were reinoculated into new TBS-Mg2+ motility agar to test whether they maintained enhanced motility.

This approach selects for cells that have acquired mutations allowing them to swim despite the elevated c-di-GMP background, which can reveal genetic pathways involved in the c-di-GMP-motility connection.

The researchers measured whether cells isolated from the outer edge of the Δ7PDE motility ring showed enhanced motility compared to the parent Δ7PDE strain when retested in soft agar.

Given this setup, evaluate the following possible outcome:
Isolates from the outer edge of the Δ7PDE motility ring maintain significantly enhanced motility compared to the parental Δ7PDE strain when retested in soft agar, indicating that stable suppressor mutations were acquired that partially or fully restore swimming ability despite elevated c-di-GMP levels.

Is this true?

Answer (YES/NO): NO